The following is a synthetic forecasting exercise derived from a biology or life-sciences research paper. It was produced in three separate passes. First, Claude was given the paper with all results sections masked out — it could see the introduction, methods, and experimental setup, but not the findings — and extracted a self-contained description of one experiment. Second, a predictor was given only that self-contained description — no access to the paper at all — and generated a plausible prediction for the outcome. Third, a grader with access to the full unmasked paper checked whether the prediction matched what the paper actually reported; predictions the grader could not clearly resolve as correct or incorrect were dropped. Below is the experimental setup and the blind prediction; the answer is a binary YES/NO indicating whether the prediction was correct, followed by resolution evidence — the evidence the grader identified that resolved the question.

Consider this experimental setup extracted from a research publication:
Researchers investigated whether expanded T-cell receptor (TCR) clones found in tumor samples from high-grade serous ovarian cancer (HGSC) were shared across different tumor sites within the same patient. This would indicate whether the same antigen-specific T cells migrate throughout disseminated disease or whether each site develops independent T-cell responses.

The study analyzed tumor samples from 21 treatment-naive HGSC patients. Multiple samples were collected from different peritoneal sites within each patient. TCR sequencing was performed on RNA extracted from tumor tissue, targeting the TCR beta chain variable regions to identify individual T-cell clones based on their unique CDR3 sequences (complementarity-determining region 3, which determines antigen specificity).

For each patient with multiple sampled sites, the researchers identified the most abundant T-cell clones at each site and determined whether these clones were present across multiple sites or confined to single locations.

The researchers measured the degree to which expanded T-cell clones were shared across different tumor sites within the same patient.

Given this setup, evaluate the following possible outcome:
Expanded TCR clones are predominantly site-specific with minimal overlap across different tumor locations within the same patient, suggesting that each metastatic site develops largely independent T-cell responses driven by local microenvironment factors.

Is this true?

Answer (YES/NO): NO